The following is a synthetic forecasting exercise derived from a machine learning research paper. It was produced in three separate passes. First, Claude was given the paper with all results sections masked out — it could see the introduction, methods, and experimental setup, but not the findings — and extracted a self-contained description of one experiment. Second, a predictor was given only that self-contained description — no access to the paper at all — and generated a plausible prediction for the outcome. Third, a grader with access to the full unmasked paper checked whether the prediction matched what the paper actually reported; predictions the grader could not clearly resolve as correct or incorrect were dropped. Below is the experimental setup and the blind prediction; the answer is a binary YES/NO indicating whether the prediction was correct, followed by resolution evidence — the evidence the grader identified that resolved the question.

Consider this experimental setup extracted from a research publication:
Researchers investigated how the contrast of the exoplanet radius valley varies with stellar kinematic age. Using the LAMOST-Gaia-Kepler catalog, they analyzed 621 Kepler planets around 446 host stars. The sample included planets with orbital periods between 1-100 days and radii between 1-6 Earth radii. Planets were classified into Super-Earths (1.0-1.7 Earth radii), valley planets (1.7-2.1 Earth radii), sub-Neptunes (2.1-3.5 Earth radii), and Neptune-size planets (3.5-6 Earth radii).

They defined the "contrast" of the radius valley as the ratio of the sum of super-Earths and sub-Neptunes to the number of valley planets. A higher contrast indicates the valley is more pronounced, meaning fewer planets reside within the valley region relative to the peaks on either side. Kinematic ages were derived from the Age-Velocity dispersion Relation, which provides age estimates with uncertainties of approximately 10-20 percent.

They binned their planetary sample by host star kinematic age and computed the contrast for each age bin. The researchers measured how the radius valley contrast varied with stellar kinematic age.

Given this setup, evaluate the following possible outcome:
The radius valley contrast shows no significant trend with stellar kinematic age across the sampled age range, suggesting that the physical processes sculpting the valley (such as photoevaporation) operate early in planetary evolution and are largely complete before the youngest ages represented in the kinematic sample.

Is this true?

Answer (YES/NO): NO